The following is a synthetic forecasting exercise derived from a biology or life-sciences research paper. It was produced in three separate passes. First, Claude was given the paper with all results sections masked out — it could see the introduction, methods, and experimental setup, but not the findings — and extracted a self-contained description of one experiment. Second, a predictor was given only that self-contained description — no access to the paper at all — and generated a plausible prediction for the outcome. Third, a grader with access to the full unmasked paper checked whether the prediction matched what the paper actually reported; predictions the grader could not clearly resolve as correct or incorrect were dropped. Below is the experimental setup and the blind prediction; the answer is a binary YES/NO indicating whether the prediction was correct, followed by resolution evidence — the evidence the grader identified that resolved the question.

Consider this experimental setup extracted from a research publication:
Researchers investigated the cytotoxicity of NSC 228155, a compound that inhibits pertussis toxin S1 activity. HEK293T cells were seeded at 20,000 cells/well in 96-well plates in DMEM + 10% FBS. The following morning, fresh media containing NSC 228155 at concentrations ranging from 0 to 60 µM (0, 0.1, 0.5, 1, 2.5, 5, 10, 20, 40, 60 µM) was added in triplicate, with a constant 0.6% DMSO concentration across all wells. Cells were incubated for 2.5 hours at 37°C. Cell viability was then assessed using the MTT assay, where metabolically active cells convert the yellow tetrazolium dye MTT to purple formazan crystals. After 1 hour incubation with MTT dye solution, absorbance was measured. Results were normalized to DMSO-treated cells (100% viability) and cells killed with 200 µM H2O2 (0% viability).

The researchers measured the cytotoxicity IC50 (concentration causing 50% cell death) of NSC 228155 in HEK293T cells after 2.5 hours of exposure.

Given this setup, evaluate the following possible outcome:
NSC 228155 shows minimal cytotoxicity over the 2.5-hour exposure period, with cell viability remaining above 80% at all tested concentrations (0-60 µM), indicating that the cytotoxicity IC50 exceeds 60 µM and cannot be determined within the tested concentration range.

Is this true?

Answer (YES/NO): NO